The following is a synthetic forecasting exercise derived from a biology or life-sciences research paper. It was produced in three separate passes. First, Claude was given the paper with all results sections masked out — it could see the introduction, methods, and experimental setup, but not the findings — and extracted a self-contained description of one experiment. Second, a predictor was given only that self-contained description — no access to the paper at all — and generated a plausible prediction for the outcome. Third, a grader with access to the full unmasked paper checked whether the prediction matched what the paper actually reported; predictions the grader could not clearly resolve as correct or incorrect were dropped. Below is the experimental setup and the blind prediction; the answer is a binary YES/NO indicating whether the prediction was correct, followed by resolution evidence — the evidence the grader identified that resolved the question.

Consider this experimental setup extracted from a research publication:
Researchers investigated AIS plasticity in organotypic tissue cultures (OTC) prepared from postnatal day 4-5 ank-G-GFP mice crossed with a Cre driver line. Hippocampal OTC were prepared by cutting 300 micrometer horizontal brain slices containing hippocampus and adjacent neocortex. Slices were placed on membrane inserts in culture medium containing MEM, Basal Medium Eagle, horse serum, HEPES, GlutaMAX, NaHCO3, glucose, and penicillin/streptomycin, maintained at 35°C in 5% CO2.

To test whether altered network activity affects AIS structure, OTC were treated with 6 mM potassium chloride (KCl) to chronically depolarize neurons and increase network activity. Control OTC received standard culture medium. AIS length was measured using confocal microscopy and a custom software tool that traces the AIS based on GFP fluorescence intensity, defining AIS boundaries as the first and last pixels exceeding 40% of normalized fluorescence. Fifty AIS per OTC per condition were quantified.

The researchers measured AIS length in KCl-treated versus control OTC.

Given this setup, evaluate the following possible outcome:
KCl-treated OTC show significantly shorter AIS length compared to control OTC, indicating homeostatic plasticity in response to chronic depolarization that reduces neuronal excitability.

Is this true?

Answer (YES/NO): NO